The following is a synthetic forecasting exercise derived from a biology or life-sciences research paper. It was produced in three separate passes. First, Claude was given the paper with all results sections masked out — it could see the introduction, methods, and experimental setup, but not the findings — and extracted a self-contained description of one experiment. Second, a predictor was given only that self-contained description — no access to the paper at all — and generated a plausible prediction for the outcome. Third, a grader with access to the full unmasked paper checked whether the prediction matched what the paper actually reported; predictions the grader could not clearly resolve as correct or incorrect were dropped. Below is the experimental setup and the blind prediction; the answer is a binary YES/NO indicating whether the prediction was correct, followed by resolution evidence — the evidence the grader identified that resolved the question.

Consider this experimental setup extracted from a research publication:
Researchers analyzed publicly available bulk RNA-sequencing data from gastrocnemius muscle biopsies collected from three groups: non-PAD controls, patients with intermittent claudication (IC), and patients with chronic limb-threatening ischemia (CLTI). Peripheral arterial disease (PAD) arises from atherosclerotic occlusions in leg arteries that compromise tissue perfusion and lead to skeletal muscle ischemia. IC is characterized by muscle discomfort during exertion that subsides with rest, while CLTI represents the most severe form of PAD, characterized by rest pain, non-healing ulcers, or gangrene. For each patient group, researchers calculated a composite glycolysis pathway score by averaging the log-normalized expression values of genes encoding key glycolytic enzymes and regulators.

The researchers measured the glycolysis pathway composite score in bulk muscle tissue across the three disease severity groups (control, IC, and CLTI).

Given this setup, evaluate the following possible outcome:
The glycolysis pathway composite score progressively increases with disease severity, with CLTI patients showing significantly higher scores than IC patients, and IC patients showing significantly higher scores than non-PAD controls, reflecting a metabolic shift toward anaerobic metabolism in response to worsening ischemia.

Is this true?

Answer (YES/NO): NO